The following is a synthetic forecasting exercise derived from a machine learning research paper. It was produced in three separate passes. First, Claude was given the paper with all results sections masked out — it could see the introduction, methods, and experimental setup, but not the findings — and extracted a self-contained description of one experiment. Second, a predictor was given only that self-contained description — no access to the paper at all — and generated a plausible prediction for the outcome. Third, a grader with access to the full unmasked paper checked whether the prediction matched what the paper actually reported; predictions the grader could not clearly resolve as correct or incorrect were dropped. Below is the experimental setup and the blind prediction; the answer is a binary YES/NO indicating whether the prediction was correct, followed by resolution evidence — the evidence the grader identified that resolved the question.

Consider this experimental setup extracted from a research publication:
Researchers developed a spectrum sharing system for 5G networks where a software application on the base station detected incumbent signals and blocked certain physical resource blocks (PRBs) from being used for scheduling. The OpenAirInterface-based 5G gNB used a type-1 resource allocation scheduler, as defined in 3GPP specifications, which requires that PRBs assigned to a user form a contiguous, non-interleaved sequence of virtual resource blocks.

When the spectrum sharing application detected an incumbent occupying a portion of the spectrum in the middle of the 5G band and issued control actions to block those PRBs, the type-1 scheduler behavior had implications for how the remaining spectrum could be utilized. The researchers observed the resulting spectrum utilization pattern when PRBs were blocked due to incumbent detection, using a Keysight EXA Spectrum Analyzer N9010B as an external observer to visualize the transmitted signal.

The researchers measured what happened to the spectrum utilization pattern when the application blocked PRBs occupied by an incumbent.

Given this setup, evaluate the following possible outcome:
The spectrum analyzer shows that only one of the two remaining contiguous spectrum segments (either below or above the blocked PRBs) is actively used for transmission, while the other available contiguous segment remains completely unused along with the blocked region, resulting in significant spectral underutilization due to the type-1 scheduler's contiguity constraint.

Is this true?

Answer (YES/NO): YES